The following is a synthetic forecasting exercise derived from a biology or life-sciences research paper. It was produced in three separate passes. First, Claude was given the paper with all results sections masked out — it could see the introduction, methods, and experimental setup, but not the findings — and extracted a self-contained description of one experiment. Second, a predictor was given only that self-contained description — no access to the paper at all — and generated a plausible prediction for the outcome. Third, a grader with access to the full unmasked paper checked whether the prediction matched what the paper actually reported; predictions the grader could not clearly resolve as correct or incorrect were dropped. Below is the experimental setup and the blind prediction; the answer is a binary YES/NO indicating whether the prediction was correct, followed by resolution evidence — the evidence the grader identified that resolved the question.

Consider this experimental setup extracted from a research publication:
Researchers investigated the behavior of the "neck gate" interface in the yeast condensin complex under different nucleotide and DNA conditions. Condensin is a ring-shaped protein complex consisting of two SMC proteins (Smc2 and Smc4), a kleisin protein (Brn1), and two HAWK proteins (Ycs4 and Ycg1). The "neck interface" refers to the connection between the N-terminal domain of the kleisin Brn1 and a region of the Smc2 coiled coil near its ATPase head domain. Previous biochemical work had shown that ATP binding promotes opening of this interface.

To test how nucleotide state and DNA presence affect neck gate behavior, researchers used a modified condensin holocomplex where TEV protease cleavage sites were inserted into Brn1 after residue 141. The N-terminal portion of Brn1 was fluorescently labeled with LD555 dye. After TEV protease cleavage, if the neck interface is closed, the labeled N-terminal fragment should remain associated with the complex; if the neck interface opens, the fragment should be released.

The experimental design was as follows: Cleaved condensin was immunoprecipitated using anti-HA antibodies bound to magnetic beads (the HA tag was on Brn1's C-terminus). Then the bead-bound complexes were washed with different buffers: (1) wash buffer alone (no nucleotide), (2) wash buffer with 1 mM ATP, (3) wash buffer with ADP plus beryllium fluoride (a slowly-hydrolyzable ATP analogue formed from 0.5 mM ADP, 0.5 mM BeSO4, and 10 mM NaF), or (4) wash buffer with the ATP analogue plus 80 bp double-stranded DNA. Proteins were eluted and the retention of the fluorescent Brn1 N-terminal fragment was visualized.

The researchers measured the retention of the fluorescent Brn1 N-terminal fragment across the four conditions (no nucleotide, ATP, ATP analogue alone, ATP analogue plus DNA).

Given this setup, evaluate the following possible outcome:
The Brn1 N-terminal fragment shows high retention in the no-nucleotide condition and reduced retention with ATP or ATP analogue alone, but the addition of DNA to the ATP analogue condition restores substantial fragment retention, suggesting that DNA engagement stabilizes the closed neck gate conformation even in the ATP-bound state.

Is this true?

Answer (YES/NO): YES